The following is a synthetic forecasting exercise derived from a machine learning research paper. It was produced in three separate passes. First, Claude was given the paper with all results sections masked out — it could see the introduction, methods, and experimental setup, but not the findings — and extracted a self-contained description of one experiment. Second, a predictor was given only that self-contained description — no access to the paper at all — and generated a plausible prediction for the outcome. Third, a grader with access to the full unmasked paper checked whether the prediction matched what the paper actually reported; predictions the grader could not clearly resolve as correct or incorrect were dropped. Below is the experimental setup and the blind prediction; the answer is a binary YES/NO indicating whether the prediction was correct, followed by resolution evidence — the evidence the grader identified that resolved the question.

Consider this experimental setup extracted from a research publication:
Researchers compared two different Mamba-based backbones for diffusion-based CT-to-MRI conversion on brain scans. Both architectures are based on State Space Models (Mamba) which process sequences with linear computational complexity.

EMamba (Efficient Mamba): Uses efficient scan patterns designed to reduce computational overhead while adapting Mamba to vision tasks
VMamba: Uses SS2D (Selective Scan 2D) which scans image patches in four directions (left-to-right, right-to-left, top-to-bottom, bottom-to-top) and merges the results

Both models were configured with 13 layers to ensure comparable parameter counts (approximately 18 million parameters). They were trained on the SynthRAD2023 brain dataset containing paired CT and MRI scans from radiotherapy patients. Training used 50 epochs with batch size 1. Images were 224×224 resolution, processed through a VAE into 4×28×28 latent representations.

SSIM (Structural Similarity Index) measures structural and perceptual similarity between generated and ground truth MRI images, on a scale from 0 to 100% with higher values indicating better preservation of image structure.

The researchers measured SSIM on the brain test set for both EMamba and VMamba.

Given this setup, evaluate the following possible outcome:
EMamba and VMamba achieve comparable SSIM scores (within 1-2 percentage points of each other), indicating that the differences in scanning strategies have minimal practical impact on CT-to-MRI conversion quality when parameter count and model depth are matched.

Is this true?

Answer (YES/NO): NO